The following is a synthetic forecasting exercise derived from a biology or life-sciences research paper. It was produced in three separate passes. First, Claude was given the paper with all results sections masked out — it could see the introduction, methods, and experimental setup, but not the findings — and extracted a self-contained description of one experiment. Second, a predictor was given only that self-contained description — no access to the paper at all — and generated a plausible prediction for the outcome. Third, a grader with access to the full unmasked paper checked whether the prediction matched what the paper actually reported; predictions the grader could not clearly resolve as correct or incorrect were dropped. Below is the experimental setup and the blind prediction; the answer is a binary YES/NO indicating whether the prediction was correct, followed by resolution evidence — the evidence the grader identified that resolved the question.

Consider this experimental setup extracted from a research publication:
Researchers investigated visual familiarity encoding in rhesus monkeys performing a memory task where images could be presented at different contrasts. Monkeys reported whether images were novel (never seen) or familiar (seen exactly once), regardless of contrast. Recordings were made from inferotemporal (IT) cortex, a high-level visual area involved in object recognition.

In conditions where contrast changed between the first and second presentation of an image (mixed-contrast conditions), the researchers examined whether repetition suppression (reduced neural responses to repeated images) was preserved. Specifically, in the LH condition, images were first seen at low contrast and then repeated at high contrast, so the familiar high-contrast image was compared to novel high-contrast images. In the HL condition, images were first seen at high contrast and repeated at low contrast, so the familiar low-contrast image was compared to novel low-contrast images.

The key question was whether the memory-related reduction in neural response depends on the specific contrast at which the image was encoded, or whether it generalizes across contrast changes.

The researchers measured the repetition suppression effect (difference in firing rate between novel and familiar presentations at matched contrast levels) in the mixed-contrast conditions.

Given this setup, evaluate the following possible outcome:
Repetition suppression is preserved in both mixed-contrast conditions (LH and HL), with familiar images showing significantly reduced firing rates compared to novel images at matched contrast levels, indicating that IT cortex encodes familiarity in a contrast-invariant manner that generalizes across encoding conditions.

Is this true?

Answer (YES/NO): NO